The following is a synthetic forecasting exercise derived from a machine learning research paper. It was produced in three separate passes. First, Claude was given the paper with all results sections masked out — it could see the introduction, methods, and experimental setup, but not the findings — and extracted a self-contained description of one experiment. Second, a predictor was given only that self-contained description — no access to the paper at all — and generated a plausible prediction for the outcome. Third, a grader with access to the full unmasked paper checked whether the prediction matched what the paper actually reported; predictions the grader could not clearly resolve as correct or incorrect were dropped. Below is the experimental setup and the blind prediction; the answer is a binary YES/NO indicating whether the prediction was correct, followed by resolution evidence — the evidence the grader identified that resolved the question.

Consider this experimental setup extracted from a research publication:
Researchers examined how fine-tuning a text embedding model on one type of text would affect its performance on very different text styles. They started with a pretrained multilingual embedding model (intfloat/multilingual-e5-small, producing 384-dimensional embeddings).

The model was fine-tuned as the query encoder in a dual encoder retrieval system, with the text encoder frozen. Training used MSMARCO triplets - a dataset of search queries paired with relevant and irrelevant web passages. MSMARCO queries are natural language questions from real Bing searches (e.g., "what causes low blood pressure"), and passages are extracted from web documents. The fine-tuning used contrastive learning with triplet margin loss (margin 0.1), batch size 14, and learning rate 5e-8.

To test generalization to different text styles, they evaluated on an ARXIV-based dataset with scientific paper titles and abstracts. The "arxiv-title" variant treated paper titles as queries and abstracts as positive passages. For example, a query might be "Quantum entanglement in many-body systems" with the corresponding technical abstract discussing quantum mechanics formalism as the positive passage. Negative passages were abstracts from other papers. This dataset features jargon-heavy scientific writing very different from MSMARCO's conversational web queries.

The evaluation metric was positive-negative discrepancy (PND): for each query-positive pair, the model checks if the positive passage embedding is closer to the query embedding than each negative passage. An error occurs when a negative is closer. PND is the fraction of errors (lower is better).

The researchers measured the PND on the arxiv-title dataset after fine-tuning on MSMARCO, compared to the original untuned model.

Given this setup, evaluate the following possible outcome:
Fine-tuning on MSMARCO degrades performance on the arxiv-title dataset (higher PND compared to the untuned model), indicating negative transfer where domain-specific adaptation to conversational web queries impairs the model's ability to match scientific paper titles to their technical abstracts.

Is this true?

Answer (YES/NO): NO